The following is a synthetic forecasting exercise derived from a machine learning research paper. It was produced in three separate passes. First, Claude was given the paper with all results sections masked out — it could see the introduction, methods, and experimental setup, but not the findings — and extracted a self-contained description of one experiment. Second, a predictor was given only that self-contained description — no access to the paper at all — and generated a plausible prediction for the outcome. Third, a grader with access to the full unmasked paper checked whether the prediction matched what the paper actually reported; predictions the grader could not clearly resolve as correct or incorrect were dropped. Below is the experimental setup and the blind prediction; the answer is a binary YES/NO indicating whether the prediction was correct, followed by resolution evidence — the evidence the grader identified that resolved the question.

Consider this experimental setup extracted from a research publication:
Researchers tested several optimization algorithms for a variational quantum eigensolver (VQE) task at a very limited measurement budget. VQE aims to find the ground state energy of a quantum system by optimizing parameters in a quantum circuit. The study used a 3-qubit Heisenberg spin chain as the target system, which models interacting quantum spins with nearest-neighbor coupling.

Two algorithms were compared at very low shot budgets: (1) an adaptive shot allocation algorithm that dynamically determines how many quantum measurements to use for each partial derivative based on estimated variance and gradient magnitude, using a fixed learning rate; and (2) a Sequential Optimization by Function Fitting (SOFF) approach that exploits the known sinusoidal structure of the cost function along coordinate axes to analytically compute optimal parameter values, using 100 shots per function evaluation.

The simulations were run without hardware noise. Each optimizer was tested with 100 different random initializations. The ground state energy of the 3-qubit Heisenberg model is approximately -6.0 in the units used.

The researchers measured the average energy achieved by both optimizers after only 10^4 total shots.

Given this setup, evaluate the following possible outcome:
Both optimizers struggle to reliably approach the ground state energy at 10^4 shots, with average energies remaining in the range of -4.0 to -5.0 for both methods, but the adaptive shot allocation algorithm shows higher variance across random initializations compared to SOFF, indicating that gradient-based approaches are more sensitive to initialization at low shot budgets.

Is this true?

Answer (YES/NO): NO